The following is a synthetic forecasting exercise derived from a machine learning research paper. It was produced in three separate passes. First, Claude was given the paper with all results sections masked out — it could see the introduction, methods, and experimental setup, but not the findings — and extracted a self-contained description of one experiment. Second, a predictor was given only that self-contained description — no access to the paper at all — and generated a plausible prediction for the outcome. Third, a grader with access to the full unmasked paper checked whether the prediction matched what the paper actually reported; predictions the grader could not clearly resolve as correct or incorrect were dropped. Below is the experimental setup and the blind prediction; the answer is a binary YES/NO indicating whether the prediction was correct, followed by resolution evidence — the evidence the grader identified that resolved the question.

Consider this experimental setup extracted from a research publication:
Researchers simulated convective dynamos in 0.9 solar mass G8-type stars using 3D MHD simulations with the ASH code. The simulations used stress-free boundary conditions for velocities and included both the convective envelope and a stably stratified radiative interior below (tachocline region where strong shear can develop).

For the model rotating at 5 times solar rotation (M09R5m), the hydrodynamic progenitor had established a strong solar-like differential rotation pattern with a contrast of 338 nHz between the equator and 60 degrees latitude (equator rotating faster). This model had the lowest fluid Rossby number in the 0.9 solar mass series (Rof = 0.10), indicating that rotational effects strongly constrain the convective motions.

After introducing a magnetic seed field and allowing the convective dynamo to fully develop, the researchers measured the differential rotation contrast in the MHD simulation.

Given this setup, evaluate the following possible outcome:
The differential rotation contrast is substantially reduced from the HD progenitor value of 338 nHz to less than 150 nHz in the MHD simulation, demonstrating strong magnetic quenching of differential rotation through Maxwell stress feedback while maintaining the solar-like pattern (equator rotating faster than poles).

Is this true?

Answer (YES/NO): YES